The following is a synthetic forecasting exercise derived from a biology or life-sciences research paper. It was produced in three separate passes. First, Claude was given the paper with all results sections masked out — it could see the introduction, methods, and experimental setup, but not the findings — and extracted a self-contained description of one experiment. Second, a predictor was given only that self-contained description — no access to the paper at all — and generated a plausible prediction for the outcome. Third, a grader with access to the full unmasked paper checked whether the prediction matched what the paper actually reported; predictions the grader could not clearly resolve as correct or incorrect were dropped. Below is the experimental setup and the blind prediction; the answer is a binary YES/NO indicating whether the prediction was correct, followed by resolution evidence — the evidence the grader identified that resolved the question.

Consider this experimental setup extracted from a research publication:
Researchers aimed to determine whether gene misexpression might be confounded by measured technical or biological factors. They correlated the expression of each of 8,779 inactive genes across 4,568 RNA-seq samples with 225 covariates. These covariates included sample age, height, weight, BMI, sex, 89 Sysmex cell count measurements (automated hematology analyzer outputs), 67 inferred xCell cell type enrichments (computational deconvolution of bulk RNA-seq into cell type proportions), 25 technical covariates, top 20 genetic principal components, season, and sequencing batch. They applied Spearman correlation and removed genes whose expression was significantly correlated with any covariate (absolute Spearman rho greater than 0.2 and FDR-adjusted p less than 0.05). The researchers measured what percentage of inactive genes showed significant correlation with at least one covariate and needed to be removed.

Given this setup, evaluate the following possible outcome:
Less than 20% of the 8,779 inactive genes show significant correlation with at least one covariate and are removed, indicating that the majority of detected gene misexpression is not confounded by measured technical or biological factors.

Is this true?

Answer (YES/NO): YES